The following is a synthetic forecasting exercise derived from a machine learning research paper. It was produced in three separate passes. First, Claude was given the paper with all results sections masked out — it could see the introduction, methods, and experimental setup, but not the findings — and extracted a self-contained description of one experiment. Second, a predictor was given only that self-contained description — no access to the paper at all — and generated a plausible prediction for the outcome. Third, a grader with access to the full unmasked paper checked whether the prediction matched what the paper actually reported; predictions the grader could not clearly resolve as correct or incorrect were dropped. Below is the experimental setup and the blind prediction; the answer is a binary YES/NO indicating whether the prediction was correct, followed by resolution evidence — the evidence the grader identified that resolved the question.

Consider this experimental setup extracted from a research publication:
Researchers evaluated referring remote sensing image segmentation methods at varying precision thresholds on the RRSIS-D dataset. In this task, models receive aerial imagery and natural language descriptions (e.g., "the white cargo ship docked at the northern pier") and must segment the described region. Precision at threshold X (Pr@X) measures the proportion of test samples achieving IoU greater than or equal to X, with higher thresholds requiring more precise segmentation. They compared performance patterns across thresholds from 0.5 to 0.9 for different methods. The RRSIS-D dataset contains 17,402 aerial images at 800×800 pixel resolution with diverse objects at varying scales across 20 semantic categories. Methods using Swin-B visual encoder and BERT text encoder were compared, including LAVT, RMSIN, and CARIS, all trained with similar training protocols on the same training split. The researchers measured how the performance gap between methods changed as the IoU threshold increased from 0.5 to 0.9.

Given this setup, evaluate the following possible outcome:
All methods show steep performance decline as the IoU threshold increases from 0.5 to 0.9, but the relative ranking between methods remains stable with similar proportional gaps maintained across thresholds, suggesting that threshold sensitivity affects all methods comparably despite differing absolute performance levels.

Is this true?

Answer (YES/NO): NO